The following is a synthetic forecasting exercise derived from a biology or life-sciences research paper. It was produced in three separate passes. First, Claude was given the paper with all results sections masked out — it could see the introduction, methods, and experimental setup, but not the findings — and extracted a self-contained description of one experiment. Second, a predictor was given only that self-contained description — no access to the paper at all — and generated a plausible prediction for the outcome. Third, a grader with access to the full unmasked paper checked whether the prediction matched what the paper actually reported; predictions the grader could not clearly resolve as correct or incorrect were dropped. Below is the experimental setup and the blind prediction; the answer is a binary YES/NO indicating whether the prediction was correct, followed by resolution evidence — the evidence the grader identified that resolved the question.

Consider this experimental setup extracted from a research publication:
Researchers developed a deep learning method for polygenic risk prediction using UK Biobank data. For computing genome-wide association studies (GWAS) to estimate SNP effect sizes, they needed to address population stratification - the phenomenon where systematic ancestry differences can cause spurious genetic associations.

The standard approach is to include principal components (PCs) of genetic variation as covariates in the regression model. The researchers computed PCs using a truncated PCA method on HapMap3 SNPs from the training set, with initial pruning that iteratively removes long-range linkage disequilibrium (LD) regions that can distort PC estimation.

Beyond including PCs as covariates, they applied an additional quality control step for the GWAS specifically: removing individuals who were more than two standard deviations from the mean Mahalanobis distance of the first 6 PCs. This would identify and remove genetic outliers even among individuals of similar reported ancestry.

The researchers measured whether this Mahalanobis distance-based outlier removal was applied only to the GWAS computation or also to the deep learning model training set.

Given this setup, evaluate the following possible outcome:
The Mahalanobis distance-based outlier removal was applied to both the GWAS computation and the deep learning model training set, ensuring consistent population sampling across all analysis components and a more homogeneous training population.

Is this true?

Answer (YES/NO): NO